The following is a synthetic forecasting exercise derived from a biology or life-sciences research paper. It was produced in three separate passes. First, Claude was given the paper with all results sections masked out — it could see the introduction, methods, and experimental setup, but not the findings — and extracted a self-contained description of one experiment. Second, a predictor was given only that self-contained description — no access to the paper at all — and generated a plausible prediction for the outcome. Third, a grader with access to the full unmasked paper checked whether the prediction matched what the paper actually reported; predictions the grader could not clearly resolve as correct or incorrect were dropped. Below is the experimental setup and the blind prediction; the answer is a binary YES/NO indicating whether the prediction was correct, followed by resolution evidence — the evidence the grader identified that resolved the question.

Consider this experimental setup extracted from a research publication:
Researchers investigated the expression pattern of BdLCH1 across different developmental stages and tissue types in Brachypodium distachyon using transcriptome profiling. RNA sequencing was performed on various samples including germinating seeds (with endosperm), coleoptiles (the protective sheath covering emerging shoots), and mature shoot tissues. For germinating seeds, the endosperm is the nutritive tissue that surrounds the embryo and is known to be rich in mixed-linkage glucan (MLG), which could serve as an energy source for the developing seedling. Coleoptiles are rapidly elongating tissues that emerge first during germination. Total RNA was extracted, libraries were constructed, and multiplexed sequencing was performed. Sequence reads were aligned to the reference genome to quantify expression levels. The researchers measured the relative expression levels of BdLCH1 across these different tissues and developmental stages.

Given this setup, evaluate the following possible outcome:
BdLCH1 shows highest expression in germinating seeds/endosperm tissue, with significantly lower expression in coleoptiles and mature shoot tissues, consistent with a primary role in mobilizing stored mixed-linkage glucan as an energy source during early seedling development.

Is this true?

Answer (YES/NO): NO